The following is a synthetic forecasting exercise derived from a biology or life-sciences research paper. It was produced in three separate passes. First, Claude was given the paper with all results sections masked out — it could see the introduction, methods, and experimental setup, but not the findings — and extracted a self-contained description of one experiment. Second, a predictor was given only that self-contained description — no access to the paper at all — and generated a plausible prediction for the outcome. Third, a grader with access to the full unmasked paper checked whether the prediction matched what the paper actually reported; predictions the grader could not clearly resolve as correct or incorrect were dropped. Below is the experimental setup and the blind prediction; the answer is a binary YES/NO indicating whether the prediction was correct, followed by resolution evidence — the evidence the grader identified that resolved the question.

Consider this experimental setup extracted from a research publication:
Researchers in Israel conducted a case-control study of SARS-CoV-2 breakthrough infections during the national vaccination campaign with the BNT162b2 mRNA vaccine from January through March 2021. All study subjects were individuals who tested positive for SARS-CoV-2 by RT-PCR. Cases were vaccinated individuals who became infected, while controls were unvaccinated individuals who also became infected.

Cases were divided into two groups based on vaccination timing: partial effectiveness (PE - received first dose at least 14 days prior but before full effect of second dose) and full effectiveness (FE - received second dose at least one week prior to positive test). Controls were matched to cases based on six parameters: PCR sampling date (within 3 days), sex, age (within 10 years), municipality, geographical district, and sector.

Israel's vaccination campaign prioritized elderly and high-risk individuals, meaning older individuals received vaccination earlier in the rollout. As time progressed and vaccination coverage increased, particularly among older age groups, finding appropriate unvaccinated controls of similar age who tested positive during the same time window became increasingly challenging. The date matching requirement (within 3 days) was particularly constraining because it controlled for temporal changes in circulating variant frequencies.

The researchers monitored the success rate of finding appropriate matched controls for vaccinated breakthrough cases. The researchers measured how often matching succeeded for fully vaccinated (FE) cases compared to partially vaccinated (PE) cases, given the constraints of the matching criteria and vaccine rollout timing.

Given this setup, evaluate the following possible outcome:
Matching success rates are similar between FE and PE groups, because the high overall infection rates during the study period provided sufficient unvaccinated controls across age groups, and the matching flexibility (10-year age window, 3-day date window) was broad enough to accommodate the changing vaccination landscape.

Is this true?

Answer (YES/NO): NO